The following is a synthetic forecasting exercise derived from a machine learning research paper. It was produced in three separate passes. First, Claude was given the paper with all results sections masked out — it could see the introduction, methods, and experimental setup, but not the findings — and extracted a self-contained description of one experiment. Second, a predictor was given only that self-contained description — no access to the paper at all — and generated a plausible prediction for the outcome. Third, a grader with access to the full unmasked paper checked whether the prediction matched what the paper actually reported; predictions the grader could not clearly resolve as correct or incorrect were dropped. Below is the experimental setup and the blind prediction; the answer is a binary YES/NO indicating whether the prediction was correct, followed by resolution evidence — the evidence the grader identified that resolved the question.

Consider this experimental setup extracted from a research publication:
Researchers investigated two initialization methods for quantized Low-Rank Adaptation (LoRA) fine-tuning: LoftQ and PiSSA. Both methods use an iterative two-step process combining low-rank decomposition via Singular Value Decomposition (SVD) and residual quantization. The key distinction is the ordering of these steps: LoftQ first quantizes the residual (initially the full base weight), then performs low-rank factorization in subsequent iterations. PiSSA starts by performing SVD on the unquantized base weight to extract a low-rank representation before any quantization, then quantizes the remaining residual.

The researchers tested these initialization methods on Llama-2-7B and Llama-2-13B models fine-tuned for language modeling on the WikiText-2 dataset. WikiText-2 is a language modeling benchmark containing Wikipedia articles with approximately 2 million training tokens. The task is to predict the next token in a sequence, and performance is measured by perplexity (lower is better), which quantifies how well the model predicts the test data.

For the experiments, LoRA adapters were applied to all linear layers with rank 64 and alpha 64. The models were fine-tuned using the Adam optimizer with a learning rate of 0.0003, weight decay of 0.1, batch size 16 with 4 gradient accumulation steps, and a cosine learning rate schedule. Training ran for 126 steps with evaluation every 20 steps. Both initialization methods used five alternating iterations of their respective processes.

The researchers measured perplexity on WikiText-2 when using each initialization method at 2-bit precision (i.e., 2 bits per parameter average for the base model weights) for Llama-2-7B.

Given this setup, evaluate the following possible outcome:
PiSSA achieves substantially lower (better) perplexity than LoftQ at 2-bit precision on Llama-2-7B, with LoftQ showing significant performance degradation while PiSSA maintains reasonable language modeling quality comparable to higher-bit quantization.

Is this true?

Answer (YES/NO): NO